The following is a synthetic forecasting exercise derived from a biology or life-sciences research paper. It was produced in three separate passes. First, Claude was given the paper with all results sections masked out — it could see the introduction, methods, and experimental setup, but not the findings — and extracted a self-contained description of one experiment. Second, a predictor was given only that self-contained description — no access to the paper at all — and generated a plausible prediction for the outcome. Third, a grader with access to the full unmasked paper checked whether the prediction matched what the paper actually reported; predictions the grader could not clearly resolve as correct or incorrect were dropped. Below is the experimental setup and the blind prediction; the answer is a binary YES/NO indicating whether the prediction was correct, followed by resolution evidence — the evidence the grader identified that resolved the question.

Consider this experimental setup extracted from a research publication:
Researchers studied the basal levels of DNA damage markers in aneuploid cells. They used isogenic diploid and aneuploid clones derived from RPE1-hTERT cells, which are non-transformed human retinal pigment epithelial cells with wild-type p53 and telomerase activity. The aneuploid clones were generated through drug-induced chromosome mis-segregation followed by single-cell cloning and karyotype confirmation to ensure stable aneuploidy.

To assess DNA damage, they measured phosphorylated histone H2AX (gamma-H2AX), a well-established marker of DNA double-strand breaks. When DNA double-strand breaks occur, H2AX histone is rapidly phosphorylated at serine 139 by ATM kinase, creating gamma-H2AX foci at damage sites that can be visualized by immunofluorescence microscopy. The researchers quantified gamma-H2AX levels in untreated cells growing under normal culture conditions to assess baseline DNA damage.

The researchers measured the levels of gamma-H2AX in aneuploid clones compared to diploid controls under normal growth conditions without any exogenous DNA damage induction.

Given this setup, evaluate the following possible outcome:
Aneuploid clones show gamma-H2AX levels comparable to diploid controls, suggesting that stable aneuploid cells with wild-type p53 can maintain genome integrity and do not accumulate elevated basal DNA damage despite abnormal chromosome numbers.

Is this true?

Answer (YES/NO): NO